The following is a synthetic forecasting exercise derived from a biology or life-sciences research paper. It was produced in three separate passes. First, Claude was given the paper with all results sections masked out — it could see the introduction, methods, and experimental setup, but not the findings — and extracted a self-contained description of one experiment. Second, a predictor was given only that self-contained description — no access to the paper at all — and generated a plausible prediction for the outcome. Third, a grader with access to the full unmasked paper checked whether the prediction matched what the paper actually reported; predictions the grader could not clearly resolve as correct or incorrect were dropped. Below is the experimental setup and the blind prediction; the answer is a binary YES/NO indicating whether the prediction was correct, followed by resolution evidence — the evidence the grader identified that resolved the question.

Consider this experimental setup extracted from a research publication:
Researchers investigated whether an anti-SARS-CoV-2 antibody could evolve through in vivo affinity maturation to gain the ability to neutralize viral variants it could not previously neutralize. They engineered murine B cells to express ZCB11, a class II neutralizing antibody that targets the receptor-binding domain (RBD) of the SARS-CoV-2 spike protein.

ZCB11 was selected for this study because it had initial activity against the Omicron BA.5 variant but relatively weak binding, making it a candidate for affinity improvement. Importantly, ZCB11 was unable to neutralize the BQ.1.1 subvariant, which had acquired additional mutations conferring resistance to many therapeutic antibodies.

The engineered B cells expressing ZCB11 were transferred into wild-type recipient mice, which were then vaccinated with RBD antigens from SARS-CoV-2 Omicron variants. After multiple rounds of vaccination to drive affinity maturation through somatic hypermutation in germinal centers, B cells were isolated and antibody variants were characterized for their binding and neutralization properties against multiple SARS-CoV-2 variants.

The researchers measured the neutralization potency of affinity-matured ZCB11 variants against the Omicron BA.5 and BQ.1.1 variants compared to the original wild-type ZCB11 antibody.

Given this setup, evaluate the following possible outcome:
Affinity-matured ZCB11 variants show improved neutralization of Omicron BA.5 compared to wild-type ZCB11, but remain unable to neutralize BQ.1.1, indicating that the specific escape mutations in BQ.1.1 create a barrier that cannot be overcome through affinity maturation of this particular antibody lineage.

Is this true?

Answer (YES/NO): NO